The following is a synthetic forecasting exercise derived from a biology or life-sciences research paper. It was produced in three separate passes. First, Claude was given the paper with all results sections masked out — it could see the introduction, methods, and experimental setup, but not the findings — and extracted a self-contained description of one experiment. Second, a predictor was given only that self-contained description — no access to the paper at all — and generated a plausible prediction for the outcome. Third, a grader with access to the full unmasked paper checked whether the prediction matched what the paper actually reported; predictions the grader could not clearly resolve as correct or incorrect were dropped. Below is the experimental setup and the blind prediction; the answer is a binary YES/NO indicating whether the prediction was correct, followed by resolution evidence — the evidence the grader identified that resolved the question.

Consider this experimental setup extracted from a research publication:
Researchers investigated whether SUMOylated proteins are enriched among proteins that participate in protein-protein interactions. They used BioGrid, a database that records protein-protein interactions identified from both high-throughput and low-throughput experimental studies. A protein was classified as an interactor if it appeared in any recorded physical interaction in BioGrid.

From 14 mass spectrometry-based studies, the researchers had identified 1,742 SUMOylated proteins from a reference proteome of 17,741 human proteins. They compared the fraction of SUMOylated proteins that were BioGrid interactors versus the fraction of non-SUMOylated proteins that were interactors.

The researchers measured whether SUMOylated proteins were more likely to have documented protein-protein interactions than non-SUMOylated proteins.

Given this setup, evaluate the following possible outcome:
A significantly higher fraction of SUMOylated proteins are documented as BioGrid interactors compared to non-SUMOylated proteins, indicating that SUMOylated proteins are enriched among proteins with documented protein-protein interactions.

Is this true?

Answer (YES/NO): YES